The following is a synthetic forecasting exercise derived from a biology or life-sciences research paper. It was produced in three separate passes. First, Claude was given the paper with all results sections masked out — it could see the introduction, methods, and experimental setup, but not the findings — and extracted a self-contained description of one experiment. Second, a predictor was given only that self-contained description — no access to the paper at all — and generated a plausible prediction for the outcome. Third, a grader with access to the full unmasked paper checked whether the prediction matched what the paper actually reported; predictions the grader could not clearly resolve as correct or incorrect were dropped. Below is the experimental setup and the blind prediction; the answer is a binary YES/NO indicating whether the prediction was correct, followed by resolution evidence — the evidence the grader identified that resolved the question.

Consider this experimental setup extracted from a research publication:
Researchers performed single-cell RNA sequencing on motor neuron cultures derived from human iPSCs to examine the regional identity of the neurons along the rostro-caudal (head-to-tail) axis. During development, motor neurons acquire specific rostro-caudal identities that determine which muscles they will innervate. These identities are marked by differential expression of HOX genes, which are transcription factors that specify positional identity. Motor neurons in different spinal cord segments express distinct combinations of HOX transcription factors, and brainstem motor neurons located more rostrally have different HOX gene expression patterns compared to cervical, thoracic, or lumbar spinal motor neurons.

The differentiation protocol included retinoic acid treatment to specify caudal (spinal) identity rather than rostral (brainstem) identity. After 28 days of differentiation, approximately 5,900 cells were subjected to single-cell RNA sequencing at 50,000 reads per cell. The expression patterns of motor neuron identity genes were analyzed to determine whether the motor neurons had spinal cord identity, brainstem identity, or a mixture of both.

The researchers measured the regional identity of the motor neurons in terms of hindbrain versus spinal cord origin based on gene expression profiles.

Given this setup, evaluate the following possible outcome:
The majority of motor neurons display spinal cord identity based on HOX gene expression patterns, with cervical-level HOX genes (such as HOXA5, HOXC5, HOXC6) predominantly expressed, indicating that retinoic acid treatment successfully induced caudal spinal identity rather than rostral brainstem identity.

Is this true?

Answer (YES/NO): YES